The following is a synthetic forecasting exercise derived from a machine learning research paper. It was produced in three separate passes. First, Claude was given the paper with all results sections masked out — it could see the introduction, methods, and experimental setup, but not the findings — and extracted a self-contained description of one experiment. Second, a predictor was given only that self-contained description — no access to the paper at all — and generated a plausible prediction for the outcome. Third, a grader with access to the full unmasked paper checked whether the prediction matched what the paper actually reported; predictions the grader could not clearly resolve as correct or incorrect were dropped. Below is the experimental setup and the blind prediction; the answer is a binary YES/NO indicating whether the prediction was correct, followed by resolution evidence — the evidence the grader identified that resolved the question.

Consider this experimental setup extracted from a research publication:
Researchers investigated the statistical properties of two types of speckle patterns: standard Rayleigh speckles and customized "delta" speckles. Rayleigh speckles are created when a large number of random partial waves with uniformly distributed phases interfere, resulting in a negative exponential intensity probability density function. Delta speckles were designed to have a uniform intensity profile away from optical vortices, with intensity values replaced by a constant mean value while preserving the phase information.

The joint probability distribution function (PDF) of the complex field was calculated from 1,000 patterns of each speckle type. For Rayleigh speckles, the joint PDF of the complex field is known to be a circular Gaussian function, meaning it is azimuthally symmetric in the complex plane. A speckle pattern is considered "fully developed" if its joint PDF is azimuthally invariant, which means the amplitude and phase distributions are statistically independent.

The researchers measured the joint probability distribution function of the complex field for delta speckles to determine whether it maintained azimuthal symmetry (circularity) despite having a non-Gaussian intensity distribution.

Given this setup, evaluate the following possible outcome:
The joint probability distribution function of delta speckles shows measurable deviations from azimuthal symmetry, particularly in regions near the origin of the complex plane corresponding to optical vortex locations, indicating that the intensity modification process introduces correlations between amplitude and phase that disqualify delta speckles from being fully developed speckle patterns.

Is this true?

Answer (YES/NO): NO